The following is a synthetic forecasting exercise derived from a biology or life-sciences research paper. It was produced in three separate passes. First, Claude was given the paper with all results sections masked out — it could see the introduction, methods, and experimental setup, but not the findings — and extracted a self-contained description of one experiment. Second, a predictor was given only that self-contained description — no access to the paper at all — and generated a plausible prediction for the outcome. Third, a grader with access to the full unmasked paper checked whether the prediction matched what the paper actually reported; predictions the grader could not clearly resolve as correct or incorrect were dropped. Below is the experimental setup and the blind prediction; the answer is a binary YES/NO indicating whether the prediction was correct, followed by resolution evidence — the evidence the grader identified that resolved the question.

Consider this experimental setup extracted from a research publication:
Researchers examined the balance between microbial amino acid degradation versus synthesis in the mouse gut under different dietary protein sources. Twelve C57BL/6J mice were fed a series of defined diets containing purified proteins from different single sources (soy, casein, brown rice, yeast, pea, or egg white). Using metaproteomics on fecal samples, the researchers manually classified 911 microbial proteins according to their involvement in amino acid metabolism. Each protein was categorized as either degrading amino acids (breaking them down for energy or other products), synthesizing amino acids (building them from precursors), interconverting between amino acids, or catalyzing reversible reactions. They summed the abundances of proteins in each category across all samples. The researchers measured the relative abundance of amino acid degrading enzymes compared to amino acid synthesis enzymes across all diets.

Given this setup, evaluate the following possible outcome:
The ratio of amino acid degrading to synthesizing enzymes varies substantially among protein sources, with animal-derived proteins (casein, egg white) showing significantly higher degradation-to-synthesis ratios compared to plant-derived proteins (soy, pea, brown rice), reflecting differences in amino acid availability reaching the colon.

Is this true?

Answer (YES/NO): NO